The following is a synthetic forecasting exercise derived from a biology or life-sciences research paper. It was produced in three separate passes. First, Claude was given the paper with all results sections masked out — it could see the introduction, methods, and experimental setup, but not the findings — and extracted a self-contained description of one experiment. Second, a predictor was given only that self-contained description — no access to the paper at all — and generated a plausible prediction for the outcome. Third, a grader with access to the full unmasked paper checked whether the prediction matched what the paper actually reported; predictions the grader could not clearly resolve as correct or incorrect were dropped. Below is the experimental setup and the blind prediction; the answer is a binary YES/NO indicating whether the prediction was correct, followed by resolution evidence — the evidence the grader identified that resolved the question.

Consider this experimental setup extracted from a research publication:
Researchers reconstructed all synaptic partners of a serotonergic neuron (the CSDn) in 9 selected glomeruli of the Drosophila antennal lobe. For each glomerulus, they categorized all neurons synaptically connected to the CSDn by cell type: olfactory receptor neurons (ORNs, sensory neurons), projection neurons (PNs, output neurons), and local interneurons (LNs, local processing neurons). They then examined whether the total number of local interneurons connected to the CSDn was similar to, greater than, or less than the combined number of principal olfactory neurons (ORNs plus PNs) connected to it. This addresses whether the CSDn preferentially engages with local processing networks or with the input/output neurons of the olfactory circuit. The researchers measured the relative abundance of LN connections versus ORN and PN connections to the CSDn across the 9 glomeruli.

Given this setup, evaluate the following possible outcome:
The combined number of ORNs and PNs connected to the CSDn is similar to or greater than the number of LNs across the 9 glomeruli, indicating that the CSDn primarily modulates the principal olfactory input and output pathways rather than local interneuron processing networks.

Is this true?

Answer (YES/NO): NO